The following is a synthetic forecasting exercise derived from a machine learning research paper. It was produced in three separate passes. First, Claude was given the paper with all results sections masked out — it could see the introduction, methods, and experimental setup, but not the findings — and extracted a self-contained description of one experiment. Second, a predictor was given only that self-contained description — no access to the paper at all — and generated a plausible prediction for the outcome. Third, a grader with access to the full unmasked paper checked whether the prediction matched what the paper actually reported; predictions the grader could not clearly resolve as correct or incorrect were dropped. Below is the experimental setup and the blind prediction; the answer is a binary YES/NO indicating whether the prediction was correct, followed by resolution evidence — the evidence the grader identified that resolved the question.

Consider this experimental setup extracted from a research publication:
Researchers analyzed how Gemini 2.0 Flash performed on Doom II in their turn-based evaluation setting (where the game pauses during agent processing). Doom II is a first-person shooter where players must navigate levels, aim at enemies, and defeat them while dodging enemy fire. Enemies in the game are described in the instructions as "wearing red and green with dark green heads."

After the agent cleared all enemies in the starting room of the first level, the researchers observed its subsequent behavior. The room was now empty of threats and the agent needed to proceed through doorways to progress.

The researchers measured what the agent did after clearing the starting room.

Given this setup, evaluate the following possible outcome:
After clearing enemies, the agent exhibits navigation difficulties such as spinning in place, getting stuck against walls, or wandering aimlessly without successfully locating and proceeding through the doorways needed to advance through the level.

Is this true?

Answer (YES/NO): NO